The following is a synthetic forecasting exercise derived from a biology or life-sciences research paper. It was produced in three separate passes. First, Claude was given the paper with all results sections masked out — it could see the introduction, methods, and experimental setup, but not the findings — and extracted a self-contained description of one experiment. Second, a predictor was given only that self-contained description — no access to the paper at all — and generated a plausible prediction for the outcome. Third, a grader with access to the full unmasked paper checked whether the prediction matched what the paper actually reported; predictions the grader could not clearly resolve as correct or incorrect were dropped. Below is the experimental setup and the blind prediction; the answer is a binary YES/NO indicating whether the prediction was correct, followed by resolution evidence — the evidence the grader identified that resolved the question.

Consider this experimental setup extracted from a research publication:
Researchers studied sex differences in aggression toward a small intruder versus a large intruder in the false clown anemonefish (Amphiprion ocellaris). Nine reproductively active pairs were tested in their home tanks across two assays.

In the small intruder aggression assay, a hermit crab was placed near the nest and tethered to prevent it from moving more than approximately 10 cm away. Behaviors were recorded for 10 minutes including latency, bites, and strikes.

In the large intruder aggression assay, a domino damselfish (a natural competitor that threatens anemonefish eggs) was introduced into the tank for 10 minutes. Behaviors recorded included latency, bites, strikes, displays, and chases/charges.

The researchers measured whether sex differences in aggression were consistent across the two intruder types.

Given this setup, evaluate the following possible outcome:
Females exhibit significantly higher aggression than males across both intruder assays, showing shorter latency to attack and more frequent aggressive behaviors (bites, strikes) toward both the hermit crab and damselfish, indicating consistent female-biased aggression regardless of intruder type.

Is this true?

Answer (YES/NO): NO